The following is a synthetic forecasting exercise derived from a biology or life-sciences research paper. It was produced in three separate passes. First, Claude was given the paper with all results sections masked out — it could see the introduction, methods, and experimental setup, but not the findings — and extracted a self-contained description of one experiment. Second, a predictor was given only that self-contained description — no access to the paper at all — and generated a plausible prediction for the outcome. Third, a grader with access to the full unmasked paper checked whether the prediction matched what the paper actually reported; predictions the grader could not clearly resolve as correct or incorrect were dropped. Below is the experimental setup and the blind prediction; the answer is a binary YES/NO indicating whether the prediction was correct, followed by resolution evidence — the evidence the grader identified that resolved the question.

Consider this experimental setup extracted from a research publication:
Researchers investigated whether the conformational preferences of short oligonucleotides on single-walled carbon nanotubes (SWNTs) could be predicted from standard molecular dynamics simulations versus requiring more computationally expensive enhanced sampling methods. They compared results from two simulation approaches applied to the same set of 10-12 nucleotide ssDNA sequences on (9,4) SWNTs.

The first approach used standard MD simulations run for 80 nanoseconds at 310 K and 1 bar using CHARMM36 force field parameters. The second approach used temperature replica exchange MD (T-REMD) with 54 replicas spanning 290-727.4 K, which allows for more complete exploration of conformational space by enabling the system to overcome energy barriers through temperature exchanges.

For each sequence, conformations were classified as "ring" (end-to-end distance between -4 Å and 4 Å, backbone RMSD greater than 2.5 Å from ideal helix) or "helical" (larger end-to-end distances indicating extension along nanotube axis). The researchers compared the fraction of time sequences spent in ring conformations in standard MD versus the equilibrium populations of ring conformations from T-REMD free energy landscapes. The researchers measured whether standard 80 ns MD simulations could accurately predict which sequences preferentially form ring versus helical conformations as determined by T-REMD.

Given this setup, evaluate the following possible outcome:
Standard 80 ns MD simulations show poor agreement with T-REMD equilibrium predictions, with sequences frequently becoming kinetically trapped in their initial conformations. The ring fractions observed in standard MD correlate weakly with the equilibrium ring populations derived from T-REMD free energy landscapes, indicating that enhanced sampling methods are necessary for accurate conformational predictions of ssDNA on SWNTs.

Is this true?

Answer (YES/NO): YES